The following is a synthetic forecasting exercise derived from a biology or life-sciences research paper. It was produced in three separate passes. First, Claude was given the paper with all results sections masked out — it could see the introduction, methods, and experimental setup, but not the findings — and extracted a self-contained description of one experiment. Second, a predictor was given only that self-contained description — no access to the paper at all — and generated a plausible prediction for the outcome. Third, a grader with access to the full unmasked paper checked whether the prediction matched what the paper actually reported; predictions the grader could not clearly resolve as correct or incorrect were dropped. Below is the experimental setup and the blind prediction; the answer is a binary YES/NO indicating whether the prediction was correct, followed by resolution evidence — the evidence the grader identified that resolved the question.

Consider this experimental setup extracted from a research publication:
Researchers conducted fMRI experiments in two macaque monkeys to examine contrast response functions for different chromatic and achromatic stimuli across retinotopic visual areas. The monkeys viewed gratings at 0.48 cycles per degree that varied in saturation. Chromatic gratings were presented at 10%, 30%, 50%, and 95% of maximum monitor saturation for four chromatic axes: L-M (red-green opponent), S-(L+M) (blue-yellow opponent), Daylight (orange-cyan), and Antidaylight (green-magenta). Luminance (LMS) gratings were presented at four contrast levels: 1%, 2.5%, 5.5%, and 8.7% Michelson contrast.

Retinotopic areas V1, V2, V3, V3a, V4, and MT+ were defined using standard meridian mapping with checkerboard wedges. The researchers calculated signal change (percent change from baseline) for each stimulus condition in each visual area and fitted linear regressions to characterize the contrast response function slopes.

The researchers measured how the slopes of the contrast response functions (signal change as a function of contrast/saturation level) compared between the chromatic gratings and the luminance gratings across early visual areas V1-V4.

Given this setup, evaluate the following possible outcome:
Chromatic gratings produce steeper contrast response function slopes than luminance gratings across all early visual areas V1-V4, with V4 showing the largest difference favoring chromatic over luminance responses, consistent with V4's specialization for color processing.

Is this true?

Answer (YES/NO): NO